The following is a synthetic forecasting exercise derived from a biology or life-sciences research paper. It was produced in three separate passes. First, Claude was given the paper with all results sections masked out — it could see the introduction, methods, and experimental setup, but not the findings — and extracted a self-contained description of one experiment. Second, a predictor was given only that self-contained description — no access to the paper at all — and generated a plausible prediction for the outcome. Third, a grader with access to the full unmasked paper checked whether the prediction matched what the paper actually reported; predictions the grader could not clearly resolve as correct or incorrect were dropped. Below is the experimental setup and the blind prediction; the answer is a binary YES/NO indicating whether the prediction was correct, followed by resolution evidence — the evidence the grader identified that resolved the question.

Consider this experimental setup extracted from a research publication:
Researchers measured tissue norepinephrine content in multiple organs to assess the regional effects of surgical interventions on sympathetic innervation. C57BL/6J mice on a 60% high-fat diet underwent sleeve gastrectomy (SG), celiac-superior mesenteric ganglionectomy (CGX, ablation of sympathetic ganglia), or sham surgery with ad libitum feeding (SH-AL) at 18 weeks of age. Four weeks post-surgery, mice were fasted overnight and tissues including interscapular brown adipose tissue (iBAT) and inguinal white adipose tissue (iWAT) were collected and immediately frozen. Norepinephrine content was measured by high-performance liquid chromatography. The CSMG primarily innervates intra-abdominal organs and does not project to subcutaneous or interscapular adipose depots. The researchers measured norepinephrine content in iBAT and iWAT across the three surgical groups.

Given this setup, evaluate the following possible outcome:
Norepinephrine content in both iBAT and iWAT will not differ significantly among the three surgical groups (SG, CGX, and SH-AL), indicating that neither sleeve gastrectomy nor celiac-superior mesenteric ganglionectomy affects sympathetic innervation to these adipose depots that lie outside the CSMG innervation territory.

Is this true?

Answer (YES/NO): YES